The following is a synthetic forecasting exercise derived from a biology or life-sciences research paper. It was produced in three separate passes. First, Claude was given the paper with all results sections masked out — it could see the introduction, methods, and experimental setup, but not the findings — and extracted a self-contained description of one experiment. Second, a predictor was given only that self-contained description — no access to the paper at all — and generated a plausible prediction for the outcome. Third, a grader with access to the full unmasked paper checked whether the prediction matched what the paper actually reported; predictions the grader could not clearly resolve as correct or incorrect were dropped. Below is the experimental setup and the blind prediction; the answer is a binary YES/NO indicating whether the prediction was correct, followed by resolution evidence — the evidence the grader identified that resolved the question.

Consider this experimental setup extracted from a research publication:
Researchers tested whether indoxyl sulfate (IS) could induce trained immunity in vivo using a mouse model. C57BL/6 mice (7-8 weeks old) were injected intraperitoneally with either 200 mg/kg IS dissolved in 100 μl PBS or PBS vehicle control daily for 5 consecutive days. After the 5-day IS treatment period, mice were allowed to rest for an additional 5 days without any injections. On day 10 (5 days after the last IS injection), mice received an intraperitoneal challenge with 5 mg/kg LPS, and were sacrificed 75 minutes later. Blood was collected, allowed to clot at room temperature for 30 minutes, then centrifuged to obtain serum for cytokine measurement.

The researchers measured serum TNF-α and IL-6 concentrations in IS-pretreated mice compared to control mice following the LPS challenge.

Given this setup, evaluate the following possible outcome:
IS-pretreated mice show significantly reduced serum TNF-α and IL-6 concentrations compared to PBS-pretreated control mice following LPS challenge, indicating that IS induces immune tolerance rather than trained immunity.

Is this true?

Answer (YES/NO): NO